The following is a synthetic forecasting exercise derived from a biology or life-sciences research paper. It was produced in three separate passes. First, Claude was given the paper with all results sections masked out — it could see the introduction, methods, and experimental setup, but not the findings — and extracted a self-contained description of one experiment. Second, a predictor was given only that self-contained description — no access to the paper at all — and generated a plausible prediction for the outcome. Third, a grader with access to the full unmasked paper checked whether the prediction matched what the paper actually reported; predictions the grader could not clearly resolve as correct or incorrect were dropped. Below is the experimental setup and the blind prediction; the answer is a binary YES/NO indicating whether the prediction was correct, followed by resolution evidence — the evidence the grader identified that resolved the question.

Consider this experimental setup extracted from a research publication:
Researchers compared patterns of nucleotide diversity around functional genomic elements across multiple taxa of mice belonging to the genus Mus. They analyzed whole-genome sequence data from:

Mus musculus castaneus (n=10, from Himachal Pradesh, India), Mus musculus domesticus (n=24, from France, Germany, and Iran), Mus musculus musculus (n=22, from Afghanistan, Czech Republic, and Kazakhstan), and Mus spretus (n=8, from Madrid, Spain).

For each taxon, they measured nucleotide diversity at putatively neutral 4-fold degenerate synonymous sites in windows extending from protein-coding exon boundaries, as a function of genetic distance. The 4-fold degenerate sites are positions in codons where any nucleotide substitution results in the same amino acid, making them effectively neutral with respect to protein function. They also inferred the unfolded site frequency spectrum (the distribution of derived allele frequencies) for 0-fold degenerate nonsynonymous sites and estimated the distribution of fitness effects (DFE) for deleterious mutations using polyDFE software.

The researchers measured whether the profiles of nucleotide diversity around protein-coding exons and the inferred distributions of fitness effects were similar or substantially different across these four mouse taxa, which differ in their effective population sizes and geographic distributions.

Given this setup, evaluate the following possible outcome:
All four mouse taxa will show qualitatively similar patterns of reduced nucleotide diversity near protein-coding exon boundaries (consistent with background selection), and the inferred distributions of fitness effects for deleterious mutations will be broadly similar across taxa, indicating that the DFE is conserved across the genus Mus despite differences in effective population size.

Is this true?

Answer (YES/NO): YES